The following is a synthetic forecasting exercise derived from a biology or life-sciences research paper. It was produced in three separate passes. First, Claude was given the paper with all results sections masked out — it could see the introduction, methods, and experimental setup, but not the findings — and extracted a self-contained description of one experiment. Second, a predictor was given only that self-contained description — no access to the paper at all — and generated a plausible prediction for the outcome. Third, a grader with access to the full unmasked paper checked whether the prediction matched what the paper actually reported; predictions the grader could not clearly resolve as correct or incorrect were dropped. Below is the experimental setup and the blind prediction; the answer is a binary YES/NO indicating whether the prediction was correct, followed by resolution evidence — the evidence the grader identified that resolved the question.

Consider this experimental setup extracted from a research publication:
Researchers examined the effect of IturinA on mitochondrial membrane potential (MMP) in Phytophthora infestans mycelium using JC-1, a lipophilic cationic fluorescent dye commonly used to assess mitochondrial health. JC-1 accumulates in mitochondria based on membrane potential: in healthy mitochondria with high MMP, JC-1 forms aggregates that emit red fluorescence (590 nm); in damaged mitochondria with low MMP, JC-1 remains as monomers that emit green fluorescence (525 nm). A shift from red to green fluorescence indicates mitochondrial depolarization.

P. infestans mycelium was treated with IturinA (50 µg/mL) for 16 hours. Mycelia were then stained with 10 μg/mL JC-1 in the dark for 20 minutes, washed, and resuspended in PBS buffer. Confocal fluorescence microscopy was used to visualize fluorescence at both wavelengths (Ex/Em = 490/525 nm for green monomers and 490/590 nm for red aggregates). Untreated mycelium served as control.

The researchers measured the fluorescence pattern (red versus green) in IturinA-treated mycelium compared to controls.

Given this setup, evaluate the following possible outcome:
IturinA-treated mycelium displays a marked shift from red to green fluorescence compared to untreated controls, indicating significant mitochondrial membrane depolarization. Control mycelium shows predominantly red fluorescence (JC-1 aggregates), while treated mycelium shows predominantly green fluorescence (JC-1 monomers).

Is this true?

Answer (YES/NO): YES